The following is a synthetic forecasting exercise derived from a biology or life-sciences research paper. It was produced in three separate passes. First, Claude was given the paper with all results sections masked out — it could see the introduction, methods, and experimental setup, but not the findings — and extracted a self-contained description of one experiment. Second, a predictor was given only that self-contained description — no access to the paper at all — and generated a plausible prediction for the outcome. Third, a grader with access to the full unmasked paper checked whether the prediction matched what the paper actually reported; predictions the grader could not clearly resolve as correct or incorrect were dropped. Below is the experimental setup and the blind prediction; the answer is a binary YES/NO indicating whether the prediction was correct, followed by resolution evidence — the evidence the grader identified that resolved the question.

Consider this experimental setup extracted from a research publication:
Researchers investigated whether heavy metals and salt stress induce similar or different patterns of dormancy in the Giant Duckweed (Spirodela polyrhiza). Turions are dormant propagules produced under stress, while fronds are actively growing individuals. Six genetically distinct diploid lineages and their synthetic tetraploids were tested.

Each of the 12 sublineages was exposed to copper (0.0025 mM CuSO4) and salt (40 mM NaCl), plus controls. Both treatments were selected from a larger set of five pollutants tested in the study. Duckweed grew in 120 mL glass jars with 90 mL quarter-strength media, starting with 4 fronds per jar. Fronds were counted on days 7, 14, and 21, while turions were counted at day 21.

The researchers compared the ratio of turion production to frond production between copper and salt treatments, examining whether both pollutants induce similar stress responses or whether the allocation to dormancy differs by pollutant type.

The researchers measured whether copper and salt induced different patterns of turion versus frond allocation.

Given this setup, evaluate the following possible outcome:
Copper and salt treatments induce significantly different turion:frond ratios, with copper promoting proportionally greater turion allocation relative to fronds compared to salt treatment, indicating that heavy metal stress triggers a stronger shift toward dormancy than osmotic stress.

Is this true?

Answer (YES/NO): YES